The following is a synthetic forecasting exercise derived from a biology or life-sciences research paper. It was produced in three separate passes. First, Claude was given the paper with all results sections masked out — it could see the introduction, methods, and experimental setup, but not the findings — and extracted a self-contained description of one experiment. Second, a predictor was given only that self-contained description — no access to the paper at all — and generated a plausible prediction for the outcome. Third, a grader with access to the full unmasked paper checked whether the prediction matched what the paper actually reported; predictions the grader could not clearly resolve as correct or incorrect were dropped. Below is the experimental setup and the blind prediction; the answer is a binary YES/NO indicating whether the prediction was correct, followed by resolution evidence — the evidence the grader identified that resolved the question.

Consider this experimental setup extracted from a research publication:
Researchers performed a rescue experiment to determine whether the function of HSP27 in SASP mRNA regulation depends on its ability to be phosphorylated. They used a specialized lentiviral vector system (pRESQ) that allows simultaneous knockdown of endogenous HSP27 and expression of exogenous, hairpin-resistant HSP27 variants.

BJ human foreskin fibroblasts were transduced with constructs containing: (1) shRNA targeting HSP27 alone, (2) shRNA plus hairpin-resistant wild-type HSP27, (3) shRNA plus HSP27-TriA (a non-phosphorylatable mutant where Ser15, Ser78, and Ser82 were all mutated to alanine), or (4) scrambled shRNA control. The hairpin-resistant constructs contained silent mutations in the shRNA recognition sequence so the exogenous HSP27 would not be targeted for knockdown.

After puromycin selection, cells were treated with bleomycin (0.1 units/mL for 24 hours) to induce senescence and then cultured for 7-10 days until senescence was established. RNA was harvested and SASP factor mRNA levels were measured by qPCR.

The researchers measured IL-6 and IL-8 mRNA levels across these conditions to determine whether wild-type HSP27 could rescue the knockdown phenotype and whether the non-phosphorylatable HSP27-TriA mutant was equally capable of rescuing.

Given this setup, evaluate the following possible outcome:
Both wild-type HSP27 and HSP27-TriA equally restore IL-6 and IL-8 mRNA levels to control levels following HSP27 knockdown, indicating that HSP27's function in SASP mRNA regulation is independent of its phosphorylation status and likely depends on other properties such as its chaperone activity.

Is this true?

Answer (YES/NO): NO